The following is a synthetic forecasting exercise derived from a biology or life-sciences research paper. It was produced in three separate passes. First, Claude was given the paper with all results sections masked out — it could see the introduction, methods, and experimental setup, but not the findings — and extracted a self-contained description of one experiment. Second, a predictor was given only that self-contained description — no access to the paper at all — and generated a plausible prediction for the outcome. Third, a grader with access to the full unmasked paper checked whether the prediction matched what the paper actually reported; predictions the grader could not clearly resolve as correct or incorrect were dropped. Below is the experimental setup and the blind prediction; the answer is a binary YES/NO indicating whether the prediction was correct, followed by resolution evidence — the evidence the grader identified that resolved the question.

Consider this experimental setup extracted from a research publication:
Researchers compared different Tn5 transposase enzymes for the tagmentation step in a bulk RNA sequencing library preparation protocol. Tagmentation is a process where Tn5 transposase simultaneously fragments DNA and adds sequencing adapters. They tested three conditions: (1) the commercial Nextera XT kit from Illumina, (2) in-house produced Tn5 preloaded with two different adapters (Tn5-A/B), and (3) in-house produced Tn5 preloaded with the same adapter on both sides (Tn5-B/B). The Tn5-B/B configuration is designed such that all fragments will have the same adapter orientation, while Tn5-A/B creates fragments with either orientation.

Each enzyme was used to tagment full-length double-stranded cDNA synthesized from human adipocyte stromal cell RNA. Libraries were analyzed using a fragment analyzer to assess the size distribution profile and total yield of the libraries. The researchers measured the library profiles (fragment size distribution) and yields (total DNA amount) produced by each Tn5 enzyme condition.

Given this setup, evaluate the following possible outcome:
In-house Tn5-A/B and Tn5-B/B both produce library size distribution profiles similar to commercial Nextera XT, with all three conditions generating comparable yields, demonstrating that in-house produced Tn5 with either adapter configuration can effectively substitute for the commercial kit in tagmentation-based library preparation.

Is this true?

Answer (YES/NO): NO